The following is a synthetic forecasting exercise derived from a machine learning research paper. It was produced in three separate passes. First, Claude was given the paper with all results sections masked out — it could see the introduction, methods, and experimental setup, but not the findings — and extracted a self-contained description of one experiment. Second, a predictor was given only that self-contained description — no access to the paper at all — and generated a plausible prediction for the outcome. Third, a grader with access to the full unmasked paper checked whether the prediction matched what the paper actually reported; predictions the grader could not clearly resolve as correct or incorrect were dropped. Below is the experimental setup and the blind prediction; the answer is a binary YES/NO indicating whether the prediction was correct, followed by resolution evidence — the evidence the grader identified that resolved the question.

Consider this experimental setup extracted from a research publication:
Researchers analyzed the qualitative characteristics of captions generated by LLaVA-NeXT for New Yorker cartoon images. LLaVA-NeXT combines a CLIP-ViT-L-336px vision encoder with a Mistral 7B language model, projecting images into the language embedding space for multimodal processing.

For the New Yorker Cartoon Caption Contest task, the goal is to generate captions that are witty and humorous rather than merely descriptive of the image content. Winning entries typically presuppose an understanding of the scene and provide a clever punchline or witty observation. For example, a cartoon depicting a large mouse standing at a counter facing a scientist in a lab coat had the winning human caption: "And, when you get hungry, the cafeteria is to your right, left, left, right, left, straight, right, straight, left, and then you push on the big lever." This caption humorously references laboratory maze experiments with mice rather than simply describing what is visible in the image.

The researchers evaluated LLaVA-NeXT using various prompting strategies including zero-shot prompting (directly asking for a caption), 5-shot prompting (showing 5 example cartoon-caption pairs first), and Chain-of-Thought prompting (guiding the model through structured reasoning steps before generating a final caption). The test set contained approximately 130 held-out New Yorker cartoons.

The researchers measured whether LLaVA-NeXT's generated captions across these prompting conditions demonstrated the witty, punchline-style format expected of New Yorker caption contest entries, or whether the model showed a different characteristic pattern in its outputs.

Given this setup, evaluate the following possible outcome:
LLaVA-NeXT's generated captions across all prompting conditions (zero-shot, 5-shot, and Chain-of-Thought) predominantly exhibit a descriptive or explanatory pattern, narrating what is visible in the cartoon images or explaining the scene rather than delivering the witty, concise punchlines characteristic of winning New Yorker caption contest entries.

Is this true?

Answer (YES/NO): NO